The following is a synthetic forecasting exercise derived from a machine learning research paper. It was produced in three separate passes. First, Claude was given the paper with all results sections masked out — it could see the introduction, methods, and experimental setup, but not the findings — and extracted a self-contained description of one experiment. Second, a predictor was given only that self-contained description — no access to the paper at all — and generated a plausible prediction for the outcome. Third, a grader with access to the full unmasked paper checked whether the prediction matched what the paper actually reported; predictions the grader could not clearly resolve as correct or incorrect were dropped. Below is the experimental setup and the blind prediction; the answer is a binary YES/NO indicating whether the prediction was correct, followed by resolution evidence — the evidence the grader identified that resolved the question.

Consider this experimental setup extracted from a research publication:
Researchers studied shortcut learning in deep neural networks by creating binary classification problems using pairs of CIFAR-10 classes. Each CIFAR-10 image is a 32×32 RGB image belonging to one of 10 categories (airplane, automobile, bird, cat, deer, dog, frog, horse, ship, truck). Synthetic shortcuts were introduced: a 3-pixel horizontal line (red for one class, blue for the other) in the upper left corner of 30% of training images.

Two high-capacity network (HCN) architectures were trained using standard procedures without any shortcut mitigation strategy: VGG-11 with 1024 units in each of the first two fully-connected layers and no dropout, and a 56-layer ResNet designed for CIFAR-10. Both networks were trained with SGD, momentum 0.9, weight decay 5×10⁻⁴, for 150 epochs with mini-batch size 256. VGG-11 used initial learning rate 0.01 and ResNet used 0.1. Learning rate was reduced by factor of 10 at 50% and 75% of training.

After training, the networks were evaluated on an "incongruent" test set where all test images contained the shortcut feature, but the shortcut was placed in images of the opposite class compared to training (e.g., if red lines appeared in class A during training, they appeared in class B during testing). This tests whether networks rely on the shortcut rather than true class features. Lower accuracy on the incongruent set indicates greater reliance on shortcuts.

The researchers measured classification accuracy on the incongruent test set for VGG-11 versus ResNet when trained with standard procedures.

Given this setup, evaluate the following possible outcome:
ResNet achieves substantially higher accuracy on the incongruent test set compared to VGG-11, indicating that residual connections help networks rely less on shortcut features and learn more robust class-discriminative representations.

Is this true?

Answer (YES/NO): NO